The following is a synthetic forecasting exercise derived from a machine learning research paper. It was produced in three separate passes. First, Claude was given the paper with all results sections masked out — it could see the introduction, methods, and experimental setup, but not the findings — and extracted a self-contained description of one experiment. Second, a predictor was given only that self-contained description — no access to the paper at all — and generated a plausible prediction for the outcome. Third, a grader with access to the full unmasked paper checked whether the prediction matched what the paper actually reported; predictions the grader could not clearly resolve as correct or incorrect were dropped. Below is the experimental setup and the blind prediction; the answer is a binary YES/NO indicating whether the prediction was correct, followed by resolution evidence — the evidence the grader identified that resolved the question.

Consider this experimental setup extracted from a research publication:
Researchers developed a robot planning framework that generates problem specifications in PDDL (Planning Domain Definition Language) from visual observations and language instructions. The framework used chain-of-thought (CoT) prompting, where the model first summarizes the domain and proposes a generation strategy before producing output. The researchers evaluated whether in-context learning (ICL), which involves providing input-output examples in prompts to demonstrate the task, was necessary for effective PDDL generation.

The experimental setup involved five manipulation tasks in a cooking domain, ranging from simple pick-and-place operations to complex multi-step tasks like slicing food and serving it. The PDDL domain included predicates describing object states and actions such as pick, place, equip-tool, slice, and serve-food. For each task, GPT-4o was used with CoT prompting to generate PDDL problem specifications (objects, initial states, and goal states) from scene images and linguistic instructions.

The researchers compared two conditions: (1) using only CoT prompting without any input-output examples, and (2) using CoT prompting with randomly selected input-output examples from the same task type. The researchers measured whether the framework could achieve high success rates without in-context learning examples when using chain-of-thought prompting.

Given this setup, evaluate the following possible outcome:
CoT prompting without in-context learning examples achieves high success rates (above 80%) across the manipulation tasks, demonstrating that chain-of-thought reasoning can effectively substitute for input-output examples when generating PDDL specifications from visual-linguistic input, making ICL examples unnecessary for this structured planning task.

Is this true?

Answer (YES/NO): NO